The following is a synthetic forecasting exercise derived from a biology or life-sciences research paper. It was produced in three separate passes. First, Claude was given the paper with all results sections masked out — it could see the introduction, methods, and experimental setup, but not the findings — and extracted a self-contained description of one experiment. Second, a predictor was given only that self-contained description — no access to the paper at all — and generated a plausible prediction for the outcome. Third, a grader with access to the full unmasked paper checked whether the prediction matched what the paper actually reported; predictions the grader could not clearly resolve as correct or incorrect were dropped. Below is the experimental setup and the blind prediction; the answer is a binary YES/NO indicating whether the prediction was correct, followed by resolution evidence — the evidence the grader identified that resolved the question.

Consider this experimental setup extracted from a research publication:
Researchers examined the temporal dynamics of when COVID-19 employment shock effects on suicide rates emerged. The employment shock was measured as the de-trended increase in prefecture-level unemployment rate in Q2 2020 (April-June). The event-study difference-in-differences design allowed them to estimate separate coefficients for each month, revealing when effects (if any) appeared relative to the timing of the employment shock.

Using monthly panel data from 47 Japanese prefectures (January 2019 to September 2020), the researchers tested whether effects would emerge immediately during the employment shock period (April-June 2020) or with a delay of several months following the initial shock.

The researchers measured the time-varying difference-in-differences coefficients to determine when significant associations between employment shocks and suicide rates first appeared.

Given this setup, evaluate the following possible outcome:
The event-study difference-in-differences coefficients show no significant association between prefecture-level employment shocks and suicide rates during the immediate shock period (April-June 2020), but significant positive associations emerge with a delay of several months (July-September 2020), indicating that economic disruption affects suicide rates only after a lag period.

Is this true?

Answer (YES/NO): NO